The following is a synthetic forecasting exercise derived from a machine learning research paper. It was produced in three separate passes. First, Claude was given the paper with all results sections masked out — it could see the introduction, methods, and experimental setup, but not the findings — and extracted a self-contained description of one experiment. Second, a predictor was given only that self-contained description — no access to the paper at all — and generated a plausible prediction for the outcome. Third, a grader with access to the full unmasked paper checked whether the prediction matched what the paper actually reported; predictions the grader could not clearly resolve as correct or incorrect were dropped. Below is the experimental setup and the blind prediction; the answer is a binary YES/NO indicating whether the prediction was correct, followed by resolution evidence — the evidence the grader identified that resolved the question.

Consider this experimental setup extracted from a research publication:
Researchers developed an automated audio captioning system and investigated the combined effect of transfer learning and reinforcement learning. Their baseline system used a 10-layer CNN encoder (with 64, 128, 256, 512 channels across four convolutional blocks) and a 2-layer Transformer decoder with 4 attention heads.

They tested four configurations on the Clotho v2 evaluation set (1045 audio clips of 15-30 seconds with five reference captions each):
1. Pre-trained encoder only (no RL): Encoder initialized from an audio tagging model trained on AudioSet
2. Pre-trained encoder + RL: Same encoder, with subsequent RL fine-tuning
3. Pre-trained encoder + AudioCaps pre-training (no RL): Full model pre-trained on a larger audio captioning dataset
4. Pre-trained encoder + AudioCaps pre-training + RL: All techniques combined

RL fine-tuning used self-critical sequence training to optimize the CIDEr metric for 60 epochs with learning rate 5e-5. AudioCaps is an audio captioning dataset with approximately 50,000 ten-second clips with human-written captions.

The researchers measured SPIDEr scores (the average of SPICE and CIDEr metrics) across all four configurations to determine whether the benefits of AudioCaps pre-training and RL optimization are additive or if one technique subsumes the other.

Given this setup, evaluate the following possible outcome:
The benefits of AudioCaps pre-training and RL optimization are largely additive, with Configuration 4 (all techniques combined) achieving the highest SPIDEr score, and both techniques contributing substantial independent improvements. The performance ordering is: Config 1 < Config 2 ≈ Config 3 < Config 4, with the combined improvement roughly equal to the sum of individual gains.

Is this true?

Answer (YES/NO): NO